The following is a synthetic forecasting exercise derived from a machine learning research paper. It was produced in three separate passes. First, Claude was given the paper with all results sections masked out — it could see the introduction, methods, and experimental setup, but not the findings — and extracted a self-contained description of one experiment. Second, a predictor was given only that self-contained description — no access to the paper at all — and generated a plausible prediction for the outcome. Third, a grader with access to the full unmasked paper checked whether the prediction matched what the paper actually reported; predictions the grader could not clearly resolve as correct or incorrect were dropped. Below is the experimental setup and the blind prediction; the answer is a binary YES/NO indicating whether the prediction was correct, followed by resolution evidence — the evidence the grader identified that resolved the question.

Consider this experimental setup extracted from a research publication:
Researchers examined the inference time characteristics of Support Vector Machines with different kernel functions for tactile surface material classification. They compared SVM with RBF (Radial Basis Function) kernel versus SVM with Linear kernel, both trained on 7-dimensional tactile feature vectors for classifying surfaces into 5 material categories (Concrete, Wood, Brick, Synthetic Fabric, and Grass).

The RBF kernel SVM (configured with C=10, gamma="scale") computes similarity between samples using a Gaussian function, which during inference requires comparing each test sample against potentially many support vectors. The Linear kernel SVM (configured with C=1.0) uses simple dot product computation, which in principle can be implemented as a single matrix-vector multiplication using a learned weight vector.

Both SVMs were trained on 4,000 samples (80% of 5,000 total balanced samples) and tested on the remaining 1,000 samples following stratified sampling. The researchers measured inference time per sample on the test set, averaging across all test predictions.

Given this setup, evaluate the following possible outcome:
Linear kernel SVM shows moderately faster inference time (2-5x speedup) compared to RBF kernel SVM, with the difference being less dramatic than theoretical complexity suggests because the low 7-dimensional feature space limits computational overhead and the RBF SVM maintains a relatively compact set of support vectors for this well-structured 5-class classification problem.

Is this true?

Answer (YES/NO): NO